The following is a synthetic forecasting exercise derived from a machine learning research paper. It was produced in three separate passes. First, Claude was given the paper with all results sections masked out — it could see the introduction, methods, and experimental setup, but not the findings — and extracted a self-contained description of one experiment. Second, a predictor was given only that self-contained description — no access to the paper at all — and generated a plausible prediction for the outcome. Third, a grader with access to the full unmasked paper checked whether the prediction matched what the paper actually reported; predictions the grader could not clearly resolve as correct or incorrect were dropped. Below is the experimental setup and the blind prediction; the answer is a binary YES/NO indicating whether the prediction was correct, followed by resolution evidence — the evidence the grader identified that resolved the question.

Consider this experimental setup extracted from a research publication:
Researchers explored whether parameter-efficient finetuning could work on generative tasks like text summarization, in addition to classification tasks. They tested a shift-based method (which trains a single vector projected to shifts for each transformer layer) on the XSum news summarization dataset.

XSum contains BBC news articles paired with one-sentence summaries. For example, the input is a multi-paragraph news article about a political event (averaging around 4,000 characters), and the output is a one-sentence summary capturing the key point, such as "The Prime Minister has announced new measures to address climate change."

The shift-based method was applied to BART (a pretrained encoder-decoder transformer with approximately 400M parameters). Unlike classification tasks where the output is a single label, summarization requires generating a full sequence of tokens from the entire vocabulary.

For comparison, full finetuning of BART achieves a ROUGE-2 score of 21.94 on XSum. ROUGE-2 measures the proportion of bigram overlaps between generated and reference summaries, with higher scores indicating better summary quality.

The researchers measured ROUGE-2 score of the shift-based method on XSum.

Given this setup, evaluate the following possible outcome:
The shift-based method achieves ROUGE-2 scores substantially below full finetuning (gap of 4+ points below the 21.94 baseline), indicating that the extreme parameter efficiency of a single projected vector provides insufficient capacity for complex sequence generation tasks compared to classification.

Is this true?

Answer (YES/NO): YES